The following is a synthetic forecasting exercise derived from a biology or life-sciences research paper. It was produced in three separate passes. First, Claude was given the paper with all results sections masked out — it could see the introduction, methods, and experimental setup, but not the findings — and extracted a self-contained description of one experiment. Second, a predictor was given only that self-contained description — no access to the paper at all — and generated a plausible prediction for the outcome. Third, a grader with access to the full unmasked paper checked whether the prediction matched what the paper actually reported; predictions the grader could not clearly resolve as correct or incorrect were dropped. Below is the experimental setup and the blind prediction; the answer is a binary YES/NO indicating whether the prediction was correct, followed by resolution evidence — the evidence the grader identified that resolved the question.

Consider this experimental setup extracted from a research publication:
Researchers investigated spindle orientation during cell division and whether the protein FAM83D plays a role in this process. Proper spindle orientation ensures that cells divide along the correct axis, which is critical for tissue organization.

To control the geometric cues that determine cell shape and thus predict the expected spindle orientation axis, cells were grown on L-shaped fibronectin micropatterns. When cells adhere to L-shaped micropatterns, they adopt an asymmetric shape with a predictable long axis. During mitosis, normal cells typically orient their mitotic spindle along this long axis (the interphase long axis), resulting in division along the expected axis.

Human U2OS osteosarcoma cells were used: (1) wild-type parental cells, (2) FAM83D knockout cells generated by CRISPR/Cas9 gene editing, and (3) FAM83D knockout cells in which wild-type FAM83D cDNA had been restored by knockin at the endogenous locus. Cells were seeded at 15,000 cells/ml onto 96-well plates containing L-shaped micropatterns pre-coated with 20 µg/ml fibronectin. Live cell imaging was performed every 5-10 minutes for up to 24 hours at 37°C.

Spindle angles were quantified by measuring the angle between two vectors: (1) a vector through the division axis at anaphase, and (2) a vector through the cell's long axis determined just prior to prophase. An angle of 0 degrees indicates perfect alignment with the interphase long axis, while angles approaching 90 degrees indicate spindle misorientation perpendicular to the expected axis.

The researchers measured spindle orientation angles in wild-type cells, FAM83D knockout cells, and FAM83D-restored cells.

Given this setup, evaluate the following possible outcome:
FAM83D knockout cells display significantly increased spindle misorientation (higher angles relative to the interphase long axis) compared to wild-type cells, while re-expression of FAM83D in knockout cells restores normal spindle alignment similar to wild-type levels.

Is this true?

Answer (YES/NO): YES